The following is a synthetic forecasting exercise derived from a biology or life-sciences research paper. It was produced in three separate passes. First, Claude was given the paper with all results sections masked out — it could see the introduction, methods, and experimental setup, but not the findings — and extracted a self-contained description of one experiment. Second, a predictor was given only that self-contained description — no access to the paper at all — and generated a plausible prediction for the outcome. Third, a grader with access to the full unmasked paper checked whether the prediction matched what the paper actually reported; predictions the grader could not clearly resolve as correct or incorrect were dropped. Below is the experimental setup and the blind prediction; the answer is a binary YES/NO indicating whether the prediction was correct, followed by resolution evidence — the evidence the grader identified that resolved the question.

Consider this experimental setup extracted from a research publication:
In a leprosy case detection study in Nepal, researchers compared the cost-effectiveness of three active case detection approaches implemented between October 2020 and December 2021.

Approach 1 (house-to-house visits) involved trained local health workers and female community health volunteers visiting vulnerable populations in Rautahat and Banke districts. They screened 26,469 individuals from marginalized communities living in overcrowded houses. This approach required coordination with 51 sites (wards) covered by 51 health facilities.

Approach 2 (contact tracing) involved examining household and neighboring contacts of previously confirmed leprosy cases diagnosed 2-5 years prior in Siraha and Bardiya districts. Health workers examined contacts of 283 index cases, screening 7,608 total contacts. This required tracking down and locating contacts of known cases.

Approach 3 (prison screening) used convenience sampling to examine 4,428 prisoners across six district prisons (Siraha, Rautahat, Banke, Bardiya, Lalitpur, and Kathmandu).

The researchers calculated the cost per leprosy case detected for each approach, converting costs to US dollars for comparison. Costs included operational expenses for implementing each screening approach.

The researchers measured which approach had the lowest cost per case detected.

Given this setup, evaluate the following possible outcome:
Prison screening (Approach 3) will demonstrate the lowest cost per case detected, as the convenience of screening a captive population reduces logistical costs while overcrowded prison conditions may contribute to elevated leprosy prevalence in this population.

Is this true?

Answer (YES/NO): NO